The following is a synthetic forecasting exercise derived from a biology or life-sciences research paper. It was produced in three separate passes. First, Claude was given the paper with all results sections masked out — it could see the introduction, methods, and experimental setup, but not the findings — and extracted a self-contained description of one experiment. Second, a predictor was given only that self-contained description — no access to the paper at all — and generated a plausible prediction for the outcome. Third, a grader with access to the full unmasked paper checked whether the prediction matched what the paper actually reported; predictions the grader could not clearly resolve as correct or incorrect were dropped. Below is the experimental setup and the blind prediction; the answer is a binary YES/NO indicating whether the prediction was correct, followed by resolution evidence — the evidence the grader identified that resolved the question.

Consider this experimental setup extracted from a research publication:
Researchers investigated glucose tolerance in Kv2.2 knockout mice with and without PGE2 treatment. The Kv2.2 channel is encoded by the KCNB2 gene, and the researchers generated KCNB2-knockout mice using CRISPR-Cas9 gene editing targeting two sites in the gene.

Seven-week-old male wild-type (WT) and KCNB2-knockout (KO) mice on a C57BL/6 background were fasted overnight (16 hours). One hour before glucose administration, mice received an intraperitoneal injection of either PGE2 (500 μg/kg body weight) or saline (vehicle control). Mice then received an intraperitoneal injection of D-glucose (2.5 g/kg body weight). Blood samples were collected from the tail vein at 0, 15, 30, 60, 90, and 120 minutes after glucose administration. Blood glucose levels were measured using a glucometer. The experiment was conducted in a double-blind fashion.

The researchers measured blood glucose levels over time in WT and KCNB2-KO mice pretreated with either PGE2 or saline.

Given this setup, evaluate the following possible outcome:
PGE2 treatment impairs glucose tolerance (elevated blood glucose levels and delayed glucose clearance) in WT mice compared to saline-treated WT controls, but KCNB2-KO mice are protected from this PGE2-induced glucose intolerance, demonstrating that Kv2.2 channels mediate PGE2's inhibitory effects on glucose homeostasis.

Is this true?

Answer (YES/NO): YES